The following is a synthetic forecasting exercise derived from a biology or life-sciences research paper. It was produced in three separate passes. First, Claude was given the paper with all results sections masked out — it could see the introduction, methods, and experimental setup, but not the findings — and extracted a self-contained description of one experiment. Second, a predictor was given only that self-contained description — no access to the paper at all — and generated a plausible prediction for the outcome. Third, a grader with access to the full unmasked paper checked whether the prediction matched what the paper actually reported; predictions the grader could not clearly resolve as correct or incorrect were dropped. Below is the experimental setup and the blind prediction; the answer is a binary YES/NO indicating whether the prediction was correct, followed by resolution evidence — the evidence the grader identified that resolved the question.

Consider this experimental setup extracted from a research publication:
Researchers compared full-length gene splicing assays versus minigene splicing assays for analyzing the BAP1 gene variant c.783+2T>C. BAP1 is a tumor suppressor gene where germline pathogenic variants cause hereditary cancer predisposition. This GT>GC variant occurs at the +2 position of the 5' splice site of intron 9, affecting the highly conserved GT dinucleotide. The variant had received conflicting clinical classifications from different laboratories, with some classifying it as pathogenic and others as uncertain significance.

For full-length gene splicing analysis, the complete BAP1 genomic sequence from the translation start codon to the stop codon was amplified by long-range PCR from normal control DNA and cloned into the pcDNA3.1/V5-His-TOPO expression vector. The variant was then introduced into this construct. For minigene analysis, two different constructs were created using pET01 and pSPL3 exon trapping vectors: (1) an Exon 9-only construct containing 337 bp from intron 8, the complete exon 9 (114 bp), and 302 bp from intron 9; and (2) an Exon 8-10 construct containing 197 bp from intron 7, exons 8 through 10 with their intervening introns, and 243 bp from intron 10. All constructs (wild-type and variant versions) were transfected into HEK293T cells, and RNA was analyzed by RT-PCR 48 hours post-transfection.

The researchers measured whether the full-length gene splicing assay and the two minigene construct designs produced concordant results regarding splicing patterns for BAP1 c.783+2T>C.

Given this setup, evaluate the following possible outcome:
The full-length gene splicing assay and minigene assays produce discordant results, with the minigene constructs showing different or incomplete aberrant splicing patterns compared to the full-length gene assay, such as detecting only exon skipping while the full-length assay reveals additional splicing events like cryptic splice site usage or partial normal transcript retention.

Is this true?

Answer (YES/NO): NO